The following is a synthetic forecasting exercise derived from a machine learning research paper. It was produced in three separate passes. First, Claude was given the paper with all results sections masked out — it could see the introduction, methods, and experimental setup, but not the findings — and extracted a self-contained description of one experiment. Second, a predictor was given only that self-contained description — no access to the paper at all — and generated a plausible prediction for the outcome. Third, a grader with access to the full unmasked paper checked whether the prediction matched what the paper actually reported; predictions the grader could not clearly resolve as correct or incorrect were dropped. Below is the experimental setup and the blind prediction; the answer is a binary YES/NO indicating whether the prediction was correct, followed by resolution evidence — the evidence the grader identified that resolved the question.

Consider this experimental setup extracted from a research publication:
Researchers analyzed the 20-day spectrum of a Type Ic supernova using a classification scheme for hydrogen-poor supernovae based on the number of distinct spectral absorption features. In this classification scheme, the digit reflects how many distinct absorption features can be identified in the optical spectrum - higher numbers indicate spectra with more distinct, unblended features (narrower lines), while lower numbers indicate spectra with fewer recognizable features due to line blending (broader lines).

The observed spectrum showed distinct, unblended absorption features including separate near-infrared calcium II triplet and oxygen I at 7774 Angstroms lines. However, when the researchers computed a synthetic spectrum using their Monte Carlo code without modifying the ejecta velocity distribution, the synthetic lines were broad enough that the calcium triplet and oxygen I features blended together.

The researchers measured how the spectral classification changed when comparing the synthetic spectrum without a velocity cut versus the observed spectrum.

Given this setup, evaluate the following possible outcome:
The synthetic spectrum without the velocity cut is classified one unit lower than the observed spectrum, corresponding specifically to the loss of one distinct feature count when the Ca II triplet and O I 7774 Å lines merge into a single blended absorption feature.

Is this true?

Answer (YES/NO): NO